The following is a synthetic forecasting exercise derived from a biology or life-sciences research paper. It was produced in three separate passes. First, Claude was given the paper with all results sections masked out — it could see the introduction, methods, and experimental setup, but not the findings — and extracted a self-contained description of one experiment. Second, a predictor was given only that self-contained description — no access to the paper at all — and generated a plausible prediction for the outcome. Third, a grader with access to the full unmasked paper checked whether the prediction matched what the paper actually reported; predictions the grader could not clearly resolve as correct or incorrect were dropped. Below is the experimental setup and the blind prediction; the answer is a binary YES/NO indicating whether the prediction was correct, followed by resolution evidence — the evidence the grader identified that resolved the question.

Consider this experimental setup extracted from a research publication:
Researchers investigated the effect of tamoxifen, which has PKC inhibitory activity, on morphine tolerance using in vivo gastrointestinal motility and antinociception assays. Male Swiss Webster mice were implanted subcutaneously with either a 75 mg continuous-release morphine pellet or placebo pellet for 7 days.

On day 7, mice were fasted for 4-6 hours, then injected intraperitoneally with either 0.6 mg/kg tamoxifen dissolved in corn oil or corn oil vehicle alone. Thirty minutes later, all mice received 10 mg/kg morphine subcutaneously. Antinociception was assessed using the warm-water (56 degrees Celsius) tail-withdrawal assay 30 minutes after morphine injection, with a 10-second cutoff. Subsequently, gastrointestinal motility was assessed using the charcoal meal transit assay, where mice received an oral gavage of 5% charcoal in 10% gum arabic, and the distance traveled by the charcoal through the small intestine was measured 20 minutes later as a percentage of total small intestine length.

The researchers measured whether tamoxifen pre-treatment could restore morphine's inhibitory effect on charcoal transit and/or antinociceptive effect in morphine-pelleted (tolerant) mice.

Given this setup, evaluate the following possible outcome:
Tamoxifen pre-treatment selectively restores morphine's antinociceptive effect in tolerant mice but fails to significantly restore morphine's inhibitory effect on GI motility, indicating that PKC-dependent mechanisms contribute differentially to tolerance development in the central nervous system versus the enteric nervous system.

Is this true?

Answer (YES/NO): NO